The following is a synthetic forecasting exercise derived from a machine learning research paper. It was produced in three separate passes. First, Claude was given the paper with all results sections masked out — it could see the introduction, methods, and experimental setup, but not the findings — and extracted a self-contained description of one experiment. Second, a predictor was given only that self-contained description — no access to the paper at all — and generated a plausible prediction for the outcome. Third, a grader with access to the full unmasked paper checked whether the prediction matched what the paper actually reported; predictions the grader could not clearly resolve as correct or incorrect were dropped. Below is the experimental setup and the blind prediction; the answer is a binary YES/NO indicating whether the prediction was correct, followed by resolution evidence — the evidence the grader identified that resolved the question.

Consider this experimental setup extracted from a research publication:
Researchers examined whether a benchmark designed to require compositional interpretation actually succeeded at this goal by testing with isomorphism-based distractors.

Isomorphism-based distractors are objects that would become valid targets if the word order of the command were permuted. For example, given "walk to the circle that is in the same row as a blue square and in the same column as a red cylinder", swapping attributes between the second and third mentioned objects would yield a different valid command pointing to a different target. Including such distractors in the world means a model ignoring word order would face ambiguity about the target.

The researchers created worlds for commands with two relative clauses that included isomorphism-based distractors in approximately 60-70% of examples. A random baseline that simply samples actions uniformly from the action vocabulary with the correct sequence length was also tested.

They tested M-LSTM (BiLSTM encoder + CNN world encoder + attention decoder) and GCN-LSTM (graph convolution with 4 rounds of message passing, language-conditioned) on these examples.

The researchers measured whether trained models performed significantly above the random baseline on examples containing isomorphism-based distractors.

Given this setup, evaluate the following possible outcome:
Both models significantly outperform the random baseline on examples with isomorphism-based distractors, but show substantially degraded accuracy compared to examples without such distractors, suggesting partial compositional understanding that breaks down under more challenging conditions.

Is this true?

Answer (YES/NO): NO